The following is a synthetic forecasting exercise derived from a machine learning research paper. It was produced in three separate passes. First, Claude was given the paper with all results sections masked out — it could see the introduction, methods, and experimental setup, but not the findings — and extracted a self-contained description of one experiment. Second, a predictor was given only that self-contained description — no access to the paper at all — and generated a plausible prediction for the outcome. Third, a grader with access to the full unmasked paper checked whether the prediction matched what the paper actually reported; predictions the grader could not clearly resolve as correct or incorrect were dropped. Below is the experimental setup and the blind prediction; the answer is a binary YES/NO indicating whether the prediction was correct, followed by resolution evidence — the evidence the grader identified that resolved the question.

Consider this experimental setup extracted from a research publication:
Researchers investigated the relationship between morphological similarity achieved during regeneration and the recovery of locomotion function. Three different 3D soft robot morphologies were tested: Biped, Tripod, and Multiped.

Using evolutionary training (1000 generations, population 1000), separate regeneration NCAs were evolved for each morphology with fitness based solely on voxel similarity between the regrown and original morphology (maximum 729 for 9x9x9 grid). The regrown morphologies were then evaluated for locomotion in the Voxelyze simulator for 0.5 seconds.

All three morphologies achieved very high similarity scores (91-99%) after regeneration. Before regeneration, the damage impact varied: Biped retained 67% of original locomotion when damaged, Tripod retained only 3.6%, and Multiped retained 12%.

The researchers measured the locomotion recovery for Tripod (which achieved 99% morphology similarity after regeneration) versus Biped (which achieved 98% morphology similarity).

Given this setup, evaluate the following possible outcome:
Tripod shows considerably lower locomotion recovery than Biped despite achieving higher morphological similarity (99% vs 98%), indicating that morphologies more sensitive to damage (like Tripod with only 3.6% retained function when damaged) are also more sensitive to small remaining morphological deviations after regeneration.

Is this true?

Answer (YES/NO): YES